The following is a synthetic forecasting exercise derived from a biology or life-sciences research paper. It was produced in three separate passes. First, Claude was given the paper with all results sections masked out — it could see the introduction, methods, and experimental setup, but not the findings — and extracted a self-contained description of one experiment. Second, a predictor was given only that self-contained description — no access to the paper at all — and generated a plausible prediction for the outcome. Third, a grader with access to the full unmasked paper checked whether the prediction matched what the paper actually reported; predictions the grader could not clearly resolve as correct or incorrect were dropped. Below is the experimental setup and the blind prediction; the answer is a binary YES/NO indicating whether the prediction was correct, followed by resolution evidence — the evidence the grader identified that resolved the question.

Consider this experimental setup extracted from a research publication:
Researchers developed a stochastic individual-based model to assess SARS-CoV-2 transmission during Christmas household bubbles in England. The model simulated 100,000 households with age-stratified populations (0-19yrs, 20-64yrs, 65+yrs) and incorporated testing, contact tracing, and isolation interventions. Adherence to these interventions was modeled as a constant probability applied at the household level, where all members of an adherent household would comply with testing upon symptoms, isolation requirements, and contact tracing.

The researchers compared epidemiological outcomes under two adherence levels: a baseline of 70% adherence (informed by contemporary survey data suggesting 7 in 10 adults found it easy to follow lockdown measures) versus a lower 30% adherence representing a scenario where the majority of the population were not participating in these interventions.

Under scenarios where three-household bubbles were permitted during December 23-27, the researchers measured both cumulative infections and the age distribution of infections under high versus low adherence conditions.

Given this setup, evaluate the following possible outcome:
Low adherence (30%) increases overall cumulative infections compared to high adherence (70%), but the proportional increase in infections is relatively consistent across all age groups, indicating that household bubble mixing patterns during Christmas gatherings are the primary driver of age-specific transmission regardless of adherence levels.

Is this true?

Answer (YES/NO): YES